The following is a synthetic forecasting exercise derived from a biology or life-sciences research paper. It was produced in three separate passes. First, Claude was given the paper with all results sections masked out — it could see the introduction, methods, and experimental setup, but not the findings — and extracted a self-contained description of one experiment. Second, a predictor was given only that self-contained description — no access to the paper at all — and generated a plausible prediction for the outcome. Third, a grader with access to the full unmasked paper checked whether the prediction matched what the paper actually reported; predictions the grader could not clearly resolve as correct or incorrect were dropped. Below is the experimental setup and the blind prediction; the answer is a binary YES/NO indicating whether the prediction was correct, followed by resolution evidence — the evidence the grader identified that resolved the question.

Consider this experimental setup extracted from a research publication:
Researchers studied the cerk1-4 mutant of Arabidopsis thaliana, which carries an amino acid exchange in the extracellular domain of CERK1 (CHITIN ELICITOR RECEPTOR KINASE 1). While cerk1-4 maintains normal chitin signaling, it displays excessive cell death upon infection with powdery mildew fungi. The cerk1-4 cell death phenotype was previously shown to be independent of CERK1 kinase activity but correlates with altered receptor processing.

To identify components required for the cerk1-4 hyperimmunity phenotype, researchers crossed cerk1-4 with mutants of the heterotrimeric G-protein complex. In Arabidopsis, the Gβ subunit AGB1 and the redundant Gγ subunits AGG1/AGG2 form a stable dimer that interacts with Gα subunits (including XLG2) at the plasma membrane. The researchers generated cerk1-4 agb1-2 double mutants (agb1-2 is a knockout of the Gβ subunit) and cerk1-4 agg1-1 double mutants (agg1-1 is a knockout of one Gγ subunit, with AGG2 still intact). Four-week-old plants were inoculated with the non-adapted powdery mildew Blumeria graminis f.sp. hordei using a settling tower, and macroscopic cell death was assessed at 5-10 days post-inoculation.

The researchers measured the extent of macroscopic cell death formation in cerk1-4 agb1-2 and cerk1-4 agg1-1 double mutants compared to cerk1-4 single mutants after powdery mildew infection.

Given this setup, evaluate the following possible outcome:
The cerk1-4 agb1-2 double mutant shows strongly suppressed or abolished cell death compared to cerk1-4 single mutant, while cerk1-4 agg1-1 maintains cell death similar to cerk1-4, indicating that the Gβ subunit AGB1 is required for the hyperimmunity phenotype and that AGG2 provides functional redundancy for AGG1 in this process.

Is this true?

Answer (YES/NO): NO